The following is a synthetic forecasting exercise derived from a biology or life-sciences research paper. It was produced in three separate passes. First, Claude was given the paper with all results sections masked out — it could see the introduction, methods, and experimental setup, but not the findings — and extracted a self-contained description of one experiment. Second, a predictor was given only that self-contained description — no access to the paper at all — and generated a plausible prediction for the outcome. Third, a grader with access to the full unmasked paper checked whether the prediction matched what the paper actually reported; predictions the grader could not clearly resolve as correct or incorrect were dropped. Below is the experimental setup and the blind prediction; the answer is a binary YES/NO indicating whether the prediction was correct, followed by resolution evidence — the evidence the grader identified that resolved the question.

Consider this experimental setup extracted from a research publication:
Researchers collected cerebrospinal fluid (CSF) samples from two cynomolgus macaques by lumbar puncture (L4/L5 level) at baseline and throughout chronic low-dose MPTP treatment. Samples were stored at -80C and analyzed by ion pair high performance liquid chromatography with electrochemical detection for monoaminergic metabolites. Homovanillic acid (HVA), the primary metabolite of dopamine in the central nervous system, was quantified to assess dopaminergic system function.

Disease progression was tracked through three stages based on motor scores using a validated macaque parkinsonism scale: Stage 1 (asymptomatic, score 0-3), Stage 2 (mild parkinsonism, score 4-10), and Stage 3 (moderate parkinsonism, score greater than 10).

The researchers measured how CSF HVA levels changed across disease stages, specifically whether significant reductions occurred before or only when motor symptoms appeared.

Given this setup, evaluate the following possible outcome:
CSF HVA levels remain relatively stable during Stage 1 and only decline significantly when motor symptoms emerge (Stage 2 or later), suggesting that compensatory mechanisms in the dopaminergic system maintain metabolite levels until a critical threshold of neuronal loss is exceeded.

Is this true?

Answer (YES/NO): NO